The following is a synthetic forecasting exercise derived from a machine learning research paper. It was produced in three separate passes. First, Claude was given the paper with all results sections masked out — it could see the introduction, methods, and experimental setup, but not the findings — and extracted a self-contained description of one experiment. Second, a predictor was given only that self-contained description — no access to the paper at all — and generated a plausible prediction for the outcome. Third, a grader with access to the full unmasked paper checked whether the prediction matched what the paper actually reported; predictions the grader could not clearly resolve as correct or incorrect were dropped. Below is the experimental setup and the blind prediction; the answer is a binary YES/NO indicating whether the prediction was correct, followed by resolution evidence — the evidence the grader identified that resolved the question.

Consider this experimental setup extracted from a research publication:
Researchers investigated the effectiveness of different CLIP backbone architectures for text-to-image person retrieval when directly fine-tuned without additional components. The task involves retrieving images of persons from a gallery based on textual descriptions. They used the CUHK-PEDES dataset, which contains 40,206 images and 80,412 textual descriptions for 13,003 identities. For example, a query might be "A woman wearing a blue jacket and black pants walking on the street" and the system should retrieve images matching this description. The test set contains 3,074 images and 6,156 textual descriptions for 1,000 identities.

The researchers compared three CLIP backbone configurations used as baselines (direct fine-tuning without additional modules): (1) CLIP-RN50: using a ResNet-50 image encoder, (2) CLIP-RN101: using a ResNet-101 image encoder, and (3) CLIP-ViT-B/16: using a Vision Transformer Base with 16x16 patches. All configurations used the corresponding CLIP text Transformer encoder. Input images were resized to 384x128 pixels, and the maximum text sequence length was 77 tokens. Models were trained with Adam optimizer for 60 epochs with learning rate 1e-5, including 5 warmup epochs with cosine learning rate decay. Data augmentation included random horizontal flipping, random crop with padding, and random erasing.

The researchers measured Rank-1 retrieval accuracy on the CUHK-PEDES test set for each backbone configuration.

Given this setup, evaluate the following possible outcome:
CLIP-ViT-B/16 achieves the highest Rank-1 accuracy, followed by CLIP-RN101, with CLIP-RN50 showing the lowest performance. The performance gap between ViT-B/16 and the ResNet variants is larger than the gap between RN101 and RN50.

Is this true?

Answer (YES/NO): YES